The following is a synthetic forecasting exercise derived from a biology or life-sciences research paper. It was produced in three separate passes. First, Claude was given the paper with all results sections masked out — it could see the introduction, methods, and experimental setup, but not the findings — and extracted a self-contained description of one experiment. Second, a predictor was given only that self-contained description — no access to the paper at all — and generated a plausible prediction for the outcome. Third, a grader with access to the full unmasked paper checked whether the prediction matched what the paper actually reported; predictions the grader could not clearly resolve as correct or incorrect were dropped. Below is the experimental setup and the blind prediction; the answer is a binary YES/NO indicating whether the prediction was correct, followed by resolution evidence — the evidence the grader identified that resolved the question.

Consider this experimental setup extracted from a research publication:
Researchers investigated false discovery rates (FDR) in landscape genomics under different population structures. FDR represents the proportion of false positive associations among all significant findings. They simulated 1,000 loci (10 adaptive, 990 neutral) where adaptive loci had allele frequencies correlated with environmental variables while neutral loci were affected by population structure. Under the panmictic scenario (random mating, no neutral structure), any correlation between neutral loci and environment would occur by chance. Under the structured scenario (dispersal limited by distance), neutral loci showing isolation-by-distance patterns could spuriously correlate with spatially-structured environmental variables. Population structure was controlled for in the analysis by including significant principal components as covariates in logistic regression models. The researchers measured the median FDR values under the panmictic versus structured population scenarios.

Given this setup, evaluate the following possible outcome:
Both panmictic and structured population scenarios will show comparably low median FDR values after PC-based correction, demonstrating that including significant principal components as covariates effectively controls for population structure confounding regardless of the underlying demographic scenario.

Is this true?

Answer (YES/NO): NO